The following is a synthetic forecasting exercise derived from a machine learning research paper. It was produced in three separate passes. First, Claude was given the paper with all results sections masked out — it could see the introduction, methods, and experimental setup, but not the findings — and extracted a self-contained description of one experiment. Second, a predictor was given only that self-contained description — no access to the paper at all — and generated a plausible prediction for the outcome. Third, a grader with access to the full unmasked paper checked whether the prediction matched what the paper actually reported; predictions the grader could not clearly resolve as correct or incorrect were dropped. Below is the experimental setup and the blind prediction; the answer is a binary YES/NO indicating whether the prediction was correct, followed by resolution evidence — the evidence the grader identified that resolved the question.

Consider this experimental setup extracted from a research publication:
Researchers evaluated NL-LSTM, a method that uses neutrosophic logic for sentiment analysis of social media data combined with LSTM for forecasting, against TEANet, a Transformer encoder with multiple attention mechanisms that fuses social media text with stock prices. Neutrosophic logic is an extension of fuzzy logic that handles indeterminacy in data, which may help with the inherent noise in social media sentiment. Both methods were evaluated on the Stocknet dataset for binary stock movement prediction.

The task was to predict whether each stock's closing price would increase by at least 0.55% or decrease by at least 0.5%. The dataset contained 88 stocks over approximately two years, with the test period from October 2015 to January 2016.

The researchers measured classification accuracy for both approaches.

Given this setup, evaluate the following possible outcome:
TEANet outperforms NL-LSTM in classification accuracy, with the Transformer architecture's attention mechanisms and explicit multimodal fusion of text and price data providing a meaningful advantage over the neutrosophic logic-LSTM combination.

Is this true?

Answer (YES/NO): NO